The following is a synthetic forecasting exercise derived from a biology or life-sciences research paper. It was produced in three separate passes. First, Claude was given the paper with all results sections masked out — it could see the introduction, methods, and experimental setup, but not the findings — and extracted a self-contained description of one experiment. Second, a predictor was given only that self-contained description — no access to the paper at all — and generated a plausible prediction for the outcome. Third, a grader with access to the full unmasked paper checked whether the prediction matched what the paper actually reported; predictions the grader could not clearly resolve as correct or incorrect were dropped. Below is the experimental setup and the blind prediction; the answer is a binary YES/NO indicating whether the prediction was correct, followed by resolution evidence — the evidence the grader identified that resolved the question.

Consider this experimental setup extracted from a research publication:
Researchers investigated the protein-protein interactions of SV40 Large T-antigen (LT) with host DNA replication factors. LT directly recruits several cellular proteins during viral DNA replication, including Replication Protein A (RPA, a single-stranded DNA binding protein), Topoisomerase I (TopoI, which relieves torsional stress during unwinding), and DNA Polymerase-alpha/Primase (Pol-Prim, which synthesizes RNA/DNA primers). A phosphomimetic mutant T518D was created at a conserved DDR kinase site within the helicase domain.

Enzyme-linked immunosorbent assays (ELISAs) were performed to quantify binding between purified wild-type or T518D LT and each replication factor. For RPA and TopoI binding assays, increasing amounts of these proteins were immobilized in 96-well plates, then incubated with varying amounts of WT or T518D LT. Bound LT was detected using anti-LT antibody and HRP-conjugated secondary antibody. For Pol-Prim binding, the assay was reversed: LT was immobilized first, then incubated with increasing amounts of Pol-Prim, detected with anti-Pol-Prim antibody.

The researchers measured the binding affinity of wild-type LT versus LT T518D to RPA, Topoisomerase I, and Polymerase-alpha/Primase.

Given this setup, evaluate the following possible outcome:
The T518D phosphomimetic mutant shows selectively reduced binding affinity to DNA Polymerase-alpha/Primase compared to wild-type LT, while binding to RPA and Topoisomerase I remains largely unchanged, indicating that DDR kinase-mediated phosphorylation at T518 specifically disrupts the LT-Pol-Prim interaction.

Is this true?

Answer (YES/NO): NO